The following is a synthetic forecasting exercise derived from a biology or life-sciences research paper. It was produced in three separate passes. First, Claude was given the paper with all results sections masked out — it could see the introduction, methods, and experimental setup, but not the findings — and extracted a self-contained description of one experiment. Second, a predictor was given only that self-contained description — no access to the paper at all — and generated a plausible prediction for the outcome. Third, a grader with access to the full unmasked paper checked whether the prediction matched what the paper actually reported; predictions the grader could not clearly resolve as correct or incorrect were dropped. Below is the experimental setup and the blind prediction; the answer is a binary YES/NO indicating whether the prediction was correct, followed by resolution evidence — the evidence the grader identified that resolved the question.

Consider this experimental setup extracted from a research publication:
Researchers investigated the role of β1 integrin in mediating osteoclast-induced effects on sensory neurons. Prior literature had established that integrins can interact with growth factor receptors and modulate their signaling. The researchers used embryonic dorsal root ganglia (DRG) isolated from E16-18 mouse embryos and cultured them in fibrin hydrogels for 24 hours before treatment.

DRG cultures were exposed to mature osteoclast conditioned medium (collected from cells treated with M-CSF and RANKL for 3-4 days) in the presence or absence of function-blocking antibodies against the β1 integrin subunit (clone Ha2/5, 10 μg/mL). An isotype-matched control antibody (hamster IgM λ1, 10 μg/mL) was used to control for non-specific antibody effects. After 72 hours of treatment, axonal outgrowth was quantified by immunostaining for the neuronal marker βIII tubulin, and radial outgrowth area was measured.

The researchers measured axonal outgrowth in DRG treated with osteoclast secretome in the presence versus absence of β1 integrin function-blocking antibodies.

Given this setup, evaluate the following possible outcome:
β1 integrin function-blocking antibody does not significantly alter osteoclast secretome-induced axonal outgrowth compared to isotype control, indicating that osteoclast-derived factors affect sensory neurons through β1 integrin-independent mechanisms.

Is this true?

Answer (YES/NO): NO